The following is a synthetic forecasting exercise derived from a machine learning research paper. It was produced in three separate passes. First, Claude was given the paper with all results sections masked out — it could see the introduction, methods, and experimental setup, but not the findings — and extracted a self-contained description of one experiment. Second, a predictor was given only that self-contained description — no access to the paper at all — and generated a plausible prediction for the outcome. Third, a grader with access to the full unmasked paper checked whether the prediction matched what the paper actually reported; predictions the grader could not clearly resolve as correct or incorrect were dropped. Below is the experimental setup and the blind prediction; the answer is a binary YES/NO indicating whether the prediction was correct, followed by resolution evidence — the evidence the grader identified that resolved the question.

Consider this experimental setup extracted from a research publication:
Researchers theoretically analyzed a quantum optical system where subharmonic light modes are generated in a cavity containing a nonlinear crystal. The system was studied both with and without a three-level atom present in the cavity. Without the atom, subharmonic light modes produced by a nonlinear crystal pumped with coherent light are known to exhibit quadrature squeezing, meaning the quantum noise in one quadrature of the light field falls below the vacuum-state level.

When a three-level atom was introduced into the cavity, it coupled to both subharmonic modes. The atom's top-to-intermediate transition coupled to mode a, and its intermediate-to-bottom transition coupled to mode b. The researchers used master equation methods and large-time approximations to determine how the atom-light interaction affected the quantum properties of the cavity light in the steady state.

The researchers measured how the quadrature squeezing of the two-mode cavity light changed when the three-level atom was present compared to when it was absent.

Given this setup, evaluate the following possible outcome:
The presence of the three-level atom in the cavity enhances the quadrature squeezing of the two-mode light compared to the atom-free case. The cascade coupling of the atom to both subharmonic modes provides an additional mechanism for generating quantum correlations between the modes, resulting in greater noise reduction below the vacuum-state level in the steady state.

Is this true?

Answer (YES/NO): NO